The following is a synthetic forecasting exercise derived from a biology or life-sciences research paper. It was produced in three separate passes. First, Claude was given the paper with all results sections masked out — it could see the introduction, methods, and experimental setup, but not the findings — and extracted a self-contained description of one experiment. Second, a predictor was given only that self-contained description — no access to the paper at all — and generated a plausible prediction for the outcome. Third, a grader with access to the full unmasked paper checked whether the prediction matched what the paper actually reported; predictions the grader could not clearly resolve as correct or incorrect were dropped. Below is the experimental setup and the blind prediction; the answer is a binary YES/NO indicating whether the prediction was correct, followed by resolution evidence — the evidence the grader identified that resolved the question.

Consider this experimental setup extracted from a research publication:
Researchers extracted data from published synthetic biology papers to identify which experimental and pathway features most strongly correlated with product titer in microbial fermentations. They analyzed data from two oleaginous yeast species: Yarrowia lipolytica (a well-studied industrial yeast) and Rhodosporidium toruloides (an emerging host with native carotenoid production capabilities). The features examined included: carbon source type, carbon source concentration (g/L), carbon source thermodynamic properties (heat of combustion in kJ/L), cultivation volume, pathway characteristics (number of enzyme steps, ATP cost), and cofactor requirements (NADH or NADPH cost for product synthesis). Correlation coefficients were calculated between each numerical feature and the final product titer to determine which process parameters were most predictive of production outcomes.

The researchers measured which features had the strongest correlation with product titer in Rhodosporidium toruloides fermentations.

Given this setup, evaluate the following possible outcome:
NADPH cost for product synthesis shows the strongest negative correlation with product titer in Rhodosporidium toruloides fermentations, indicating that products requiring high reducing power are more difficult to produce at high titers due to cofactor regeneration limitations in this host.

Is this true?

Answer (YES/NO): NO